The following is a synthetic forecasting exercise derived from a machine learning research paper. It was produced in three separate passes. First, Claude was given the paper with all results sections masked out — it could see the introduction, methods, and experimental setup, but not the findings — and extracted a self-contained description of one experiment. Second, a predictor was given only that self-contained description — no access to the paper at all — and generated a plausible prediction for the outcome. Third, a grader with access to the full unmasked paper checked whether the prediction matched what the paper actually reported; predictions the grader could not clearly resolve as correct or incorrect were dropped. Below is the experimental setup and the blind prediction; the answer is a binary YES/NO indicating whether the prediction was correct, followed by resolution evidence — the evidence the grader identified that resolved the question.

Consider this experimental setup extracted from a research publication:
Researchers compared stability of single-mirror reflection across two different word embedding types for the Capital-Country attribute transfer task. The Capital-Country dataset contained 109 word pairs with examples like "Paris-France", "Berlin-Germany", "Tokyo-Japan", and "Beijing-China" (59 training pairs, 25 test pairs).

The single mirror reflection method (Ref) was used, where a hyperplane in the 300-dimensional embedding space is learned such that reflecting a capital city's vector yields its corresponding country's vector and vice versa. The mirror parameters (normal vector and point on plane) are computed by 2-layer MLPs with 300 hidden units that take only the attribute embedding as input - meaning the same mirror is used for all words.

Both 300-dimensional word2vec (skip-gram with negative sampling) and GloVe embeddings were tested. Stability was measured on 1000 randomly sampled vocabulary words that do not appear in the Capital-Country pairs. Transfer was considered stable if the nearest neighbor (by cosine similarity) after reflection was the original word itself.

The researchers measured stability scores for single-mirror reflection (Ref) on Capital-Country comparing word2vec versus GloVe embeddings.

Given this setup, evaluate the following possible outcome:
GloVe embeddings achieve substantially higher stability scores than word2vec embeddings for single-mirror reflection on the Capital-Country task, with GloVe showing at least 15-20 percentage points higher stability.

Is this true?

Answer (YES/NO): NO